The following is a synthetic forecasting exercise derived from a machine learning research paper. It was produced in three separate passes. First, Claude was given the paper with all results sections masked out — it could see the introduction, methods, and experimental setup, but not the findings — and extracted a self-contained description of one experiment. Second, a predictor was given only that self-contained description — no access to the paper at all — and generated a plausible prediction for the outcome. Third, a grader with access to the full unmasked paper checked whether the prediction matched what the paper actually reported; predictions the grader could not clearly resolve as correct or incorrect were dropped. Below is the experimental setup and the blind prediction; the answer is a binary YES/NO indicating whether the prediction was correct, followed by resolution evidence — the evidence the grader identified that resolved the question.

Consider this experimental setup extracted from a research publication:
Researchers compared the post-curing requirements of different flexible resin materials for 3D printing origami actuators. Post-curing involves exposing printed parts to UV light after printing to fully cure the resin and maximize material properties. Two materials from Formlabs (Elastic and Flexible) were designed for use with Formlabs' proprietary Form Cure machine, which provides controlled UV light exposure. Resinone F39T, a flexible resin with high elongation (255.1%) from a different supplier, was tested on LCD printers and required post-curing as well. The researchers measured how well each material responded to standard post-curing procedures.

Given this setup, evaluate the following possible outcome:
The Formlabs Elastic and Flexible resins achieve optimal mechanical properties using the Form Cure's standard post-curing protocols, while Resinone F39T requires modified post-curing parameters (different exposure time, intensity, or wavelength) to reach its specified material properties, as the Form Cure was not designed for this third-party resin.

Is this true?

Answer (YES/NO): YES